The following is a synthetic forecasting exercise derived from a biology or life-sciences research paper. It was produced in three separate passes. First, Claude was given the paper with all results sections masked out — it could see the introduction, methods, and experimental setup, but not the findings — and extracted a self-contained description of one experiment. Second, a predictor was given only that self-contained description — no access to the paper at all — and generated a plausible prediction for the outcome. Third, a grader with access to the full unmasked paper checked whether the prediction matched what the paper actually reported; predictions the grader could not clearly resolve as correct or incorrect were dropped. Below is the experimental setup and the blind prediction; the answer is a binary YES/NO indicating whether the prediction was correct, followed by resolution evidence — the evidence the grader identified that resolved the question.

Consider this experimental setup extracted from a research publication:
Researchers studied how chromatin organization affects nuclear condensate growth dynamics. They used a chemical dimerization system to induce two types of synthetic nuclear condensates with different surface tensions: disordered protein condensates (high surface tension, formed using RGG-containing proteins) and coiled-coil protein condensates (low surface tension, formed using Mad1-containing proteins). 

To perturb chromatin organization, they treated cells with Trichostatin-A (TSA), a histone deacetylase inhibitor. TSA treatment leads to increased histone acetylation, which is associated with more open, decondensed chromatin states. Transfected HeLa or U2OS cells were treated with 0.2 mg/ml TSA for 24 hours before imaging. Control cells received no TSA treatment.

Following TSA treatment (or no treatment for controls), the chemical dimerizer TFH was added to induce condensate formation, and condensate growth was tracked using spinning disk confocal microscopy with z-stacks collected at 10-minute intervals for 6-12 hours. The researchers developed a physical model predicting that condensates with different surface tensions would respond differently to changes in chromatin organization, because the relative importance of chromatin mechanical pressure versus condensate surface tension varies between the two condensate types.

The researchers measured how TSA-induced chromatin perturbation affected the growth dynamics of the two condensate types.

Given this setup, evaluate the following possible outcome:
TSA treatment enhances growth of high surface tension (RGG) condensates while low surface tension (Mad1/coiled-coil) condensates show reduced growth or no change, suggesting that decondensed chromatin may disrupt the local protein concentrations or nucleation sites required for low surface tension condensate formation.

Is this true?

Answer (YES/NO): NO